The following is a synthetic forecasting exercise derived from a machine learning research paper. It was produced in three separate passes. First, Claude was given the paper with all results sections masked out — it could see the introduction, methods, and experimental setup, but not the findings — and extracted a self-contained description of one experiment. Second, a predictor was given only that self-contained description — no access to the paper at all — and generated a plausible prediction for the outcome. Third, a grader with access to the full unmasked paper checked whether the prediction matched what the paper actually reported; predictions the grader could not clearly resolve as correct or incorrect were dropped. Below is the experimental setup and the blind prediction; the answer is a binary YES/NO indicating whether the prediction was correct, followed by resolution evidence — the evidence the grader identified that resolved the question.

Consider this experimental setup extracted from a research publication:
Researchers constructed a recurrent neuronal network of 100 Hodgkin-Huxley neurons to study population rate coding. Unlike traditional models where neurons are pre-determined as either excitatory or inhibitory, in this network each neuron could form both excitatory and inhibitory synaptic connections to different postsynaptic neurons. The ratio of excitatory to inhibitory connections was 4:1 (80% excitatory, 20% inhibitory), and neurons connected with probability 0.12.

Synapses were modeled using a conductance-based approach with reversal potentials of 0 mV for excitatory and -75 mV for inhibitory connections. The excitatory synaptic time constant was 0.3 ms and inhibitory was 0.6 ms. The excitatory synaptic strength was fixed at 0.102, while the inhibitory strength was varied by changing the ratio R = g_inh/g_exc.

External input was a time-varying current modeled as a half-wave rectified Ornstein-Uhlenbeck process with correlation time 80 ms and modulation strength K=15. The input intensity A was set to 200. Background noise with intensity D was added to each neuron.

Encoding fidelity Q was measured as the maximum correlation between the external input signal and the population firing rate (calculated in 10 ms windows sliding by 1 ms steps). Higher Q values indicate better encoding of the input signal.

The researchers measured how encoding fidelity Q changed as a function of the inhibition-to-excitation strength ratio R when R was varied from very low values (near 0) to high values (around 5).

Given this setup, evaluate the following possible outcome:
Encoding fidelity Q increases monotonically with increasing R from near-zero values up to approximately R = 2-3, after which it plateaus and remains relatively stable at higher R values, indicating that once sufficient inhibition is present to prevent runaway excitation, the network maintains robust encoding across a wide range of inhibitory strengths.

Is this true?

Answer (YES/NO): NO